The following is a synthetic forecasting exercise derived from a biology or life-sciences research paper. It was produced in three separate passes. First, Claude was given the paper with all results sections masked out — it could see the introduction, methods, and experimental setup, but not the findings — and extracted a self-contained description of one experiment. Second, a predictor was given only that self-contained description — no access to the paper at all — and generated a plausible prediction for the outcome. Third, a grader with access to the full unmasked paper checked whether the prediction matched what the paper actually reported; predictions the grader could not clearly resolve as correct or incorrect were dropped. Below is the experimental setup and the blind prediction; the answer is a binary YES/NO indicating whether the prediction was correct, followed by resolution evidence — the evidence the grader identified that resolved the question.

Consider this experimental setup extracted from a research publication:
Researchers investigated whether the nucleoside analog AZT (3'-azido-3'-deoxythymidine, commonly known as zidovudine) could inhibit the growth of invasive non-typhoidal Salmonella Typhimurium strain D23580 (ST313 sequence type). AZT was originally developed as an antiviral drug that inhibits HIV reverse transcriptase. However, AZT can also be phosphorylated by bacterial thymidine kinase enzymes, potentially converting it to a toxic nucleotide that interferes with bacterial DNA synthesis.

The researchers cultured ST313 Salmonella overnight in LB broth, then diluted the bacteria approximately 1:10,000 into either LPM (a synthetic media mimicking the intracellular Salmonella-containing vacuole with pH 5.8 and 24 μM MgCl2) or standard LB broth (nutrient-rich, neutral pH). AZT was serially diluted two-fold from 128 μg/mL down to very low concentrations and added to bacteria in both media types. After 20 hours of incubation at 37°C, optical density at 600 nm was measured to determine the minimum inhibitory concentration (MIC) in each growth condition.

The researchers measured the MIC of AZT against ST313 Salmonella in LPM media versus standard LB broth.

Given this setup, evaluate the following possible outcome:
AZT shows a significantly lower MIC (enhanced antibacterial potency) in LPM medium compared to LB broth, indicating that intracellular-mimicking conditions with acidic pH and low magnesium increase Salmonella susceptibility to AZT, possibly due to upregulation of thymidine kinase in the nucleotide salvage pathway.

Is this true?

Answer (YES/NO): NO